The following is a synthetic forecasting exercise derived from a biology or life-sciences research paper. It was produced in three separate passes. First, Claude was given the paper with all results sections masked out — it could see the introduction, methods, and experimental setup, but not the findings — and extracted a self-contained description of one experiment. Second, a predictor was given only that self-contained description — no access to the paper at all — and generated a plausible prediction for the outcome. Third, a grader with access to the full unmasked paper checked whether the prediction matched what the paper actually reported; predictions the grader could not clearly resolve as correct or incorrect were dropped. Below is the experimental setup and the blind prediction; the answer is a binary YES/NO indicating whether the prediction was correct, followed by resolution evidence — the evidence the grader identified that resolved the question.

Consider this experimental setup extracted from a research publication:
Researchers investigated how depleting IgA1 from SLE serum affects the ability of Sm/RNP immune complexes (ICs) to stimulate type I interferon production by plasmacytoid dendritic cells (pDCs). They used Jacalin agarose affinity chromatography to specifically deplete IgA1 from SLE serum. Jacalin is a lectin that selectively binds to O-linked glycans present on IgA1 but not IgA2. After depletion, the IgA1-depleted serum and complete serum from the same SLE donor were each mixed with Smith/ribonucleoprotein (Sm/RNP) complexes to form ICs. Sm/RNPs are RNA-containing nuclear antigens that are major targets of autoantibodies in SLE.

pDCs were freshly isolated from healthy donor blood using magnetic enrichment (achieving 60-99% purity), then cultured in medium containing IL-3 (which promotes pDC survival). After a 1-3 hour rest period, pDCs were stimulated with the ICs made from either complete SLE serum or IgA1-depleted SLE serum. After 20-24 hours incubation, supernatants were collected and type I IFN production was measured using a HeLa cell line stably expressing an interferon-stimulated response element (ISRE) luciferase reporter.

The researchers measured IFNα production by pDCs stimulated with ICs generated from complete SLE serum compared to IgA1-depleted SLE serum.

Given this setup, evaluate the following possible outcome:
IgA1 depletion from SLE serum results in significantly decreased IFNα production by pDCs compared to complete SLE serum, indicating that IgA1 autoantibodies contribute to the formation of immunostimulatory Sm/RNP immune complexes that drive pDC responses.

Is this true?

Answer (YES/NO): YES